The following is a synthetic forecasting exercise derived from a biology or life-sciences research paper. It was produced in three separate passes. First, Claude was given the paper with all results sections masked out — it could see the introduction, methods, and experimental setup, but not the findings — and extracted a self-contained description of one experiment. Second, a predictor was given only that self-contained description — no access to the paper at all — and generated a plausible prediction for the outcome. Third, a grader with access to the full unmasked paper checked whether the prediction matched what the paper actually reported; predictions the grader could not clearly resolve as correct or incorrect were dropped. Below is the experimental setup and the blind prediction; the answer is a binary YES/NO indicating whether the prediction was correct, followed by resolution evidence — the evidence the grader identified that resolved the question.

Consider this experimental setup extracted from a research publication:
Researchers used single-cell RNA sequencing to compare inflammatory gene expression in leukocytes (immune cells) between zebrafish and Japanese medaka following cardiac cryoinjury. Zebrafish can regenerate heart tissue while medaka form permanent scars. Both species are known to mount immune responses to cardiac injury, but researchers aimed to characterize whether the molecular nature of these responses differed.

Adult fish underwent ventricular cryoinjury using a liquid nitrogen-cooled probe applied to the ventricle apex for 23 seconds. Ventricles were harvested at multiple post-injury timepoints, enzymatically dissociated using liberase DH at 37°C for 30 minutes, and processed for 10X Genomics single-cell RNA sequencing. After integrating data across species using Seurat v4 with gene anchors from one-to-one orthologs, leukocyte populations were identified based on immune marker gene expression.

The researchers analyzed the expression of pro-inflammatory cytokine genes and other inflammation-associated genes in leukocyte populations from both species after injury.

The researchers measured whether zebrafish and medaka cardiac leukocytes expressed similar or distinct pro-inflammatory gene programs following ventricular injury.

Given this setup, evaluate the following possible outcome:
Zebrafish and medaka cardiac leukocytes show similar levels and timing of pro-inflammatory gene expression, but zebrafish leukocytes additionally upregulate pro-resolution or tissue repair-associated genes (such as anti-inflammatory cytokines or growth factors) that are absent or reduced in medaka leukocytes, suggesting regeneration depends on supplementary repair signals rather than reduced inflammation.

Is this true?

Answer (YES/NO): NO